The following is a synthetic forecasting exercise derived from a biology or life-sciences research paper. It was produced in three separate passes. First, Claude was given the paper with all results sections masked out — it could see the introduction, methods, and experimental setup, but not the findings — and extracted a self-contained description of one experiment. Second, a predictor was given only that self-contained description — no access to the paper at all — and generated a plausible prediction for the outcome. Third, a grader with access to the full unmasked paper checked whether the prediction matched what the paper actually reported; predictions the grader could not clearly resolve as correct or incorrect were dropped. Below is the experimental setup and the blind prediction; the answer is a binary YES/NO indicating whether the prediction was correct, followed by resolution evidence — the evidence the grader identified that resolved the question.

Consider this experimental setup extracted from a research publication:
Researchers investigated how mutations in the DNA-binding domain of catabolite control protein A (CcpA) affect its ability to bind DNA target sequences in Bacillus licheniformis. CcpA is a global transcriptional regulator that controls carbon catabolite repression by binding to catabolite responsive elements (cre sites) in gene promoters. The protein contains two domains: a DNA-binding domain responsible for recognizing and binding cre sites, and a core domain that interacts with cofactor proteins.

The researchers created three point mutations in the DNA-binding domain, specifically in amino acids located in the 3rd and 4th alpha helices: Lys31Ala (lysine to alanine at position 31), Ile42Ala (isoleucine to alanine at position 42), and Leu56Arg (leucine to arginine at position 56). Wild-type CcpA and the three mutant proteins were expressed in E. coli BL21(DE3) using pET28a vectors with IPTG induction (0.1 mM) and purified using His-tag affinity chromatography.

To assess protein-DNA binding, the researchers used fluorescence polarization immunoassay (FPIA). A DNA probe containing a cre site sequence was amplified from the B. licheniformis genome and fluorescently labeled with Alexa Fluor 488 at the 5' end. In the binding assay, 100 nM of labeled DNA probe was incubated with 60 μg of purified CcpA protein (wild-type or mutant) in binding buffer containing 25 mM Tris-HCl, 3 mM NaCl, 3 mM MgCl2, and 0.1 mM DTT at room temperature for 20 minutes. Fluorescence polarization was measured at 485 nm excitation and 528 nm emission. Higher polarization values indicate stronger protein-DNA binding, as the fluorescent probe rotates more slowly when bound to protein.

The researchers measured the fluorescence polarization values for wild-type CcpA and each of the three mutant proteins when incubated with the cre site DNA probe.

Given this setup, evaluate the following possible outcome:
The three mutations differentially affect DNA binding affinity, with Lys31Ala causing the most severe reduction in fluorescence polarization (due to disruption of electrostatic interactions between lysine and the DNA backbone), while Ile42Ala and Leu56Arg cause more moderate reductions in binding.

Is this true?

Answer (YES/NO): NO